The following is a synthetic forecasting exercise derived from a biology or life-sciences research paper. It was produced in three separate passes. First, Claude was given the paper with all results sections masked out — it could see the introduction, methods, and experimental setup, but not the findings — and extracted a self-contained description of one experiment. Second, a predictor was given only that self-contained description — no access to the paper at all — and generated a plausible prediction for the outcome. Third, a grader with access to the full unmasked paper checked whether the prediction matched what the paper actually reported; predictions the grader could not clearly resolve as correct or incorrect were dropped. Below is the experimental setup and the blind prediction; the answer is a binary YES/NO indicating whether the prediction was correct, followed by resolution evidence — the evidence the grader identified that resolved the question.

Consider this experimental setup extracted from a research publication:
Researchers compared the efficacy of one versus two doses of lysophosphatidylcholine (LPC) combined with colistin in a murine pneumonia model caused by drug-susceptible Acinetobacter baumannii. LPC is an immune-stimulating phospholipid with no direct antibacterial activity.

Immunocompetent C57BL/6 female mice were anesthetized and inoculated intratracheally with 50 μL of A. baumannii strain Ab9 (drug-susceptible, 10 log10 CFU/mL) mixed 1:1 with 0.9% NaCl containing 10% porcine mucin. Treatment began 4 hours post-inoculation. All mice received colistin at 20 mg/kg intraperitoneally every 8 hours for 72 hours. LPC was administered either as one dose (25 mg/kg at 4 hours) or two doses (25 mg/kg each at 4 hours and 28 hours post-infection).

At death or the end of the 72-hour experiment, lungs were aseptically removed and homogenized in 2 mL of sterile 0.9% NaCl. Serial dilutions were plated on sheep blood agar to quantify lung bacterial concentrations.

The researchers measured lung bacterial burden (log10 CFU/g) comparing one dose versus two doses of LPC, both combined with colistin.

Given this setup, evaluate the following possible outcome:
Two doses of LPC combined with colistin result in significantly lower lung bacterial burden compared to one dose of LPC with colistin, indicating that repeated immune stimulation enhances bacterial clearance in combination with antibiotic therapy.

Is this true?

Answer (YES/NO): NO